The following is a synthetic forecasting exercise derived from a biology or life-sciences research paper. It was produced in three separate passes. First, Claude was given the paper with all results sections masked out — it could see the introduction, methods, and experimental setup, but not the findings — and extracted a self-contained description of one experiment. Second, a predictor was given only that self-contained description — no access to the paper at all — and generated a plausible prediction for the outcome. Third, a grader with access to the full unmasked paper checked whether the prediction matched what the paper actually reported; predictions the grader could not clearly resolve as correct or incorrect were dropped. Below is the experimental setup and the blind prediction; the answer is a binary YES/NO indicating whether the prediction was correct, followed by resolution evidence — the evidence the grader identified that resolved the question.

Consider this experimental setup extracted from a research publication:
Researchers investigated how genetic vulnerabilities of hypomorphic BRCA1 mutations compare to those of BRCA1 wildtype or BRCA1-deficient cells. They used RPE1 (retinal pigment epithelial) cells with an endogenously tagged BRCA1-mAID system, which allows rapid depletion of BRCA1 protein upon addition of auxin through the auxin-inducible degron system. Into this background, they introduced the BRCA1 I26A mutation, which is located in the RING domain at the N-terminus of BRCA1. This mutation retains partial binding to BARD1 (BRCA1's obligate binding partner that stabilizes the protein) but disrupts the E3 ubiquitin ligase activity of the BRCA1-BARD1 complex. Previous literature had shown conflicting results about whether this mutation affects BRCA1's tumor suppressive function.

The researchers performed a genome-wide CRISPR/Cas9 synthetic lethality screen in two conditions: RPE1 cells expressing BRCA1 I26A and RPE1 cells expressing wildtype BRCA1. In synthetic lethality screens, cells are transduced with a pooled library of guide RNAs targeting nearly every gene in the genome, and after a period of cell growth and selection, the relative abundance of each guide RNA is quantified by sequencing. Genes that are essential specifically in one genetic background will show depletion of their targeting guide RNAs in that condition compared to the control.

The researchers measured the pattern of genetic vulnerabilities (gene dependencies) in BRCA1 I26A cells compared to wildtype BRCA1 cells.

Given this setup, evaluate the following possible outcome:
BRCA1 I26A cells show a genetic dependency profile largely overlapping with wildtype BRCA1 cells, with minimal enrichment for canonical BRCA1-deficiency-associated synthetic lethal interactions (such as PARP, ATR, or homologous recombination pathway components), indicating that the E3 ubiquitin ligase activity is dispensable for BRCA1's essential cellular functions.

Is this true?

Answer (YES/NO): YES